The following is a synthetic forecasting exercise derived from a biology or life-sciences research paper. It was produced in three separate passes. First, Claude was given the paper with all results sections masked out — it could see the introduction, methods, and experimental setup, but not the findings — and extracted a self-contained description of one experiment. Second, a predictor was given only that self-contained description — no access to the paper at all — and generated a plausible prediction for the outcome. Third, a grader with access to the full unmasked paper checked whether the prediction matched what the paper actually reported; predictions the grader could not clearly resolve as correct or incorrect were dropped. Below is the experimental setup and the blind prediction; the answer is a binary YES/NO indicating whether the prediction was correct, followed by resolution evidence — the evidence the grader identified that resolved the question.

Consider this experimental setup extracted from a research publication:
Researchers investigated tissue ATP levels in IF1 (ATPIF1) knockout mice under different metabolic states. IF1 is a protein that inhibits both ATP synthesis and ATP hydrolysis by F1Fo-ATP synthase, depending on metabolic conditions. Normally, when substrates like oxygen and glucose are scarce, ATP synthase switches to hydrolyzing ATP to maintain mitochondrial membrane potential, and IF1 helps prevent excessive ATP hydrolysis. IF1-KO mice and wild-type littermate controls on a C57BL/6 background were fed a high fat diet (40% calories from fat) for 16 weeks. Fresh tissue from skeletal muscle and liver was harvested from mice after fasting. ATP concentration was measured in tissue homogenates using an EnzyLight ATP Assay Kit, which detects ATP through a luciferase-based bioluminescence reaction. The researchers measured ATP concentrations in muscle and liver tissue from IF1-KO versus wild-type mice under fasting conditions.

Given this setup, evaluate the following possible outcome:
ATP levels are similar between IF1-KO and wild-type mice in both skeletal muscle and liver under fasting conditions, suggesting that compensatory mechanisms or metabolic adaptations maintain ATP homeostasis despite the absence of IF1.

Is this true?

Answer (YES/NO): NO